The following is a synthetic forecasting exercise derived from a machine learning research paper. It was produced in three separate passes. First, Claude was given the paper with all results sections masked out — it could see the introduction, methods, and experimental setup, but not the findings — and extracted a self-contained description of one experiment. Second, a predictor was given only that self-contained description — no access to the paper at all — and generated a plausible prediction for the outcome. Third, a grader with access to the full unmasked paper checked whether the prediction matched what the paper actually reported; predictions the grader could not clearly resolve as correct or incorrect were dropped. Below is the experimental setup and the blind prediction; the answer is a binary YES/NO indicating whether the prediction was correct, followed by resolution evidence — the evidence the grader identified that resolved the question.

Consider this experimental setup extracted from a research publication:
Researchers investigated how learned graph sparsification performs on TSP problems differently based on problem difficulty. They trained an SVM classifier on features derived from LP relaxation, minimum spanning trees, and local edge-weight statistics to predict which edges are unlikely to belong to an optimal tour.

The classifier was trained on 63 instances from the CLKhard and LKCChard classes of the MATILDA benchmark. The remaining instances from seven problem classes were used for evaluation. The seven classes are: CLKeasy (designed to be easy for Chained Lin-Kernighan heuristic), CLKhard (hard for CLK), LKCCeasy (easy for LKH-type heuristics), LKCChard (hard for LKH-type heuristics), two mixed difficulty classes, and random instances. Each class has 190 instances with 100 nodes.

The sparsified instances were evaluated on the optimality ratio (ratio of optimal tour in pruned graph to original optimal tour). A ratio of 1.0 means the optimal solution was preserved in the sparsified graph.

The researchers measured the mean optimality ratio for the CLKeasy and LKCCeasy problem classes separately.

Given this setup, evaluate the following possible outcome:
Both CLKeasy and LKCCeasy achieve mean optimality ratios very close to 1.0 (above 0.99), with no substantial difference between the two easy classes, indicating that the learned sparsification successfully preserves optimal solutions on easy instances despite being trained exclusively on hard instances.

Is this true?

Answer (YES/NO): YES